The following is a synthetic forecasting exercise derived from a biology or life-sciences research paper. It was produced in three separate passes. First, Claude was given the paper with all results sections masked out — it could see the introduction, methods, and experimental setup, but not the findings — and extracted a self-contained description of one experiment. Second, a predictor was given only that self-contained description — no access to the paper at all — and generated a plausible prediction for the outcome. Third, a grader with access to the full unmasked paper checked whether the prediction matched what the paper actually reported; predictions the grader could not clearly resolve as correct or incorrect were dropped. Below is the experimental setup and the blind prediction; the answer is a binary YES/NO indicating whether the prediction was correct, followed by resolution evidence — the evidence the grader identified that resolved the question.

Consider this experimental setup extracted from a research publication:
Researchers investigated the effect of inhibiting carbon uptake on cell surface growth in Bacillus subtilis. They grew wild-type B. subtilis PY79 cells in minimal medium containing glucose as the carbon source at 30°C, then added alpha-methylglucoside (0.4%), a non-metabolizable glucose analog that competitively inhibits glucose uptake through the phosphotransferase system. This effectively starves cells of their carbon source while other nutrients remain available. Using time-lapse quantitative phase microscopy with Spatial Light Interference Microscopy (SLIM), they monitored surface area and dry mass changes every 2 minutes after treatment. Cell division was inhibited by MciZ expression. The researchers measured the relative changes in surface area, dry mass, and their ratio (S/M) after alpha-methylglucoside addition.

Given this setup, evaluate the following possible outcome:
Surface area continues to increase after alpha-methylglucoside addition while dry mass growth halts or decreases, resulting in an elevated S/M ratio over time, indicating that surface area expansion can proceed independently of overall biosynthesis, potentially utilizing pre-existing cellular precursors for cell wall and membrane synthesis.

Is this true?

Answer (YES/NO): NO